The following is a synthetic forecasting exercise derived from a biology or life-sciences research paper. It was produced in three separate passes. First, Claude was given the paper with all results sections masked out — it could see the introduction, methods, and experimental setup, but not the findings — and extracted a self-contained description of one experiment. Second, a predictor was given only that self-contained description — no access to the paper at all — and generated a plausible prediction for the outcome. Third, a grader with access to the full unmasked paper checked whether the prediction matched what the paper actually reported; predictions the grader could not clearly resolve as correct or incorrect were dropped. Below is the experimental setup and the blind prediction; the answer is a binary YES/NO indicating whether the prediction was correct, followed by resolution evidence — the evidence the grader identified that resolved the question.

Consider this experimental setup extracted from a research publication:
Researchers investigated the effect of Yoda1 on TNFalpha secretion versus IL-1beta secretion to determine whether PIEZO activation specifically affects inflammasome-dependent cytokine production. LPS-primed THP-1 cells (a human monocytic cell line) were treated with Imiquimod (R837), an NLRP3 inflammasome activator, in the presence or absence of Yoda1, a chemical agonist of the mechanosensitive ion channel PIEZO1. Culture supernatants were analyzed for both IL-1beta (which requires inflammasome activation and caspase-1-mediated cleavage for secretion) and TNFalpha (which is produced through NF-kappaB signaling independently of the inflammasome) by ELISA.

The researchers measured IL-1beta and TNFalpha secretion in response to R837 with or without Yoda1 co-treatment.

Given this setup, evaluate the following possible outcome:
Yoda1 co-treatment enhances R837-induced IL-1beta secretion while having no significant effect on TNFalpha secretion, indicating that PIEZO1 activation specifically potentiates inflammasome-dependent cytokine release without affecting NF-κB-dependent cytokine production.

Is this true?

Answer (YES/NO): NO